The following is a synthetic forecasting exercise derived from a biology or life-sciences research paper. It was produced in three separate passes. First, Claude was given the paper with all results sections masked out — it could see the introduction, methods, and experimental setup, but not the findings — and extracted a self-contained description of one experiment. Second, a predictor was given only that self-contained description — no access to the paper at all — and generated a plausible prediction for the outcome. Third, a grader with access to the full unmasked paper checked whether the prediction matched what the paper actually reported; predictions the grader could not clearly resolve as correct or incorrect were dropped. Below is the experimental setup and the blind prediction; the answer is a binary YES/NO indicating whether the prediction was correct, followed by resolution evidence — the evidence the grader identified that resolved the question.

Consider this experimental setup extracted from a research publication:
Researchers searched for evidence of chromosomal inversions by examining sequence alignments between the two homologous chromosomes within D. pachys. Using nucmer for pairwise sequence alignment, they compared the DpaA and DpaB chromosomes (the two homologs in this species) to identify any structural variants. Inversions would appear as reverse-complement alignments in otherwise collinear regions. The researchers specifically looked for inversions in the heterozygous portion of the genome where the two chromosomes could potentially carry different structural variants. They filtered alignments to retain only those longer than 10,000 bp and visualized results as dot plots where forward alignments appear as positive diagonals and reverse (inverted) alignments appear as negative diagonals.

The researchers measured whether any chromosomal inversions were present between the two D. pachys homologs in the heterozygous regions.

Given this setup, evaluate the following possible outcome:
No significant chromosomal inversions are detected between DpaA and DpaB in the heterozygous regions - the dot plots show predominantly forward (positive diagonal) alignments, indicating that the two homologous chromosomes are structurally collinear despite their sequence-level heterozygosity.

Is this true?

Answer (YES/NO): NO